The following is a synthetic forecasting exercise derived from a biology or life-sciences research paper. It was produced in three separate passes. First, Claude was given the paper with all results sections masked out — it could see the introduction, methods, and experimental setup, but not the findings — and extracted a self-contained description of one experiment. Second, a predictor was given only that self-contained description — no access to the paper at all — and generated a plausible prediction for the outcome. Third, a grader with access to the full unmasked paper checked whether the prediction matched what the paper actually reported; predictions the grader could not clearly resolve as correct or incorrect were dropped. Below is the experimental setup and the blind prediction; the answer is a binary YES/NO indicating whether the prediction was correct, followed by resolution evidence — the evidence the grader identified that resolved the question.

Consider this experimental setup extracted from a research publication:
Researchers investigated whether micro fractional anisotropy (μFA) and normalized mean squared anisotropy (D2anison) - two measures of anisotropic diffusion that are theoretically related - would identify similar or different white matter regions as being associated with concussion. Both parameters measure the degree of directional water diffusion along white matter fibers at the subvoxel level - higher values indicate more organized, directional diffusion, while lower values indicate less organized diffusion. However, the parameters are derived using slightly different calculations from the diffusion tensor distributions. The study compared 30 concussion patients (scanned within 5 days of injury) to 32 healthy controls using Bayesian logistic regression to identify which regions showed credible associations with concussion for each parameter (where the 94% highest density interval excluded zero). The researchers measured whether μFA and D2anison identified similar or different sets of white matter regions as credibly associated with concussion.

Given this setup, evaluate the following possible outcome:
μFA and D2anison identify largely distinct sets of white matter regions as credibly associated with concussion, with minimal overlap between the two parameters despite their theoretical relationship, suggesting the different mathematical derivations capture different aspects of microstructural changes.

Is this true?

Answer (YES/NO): NO